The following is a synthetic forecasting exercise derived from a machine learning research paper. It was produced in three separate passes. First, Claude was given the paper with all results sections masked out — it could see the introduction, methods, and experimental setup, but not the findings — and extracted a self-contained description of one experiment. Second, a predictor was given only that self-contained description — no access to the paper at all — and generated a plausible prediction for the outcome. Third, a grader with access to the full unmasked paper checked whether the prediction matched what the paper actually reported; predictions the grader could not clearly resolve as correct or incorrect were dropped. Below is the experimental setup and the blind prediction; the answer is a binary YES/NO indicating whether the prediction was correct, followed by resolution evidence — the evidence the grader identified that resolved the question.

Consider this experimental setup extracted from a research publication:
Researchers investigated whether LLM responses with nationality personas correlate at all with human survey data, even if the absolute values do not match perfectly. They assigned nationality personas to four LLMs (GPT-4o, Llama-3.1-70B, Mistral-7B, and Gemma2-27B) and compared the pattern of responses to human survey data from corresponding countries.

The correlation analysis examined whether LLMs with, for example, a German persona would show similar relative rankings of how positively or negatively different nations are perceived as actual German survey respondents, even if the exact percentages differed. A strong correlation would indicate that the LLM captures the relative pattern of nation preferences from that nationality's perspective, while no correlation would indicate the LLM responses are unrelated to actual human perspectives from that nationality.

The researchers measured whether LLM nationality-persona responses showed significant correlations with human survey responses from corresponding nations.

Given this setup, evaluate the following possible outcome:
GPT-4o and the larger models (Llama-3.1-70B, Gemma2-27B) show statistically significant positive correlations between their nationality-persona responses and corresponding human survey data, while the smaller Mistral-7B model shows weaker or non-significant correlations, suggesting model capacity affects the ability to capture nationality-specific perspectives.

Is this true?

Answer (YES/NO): NO